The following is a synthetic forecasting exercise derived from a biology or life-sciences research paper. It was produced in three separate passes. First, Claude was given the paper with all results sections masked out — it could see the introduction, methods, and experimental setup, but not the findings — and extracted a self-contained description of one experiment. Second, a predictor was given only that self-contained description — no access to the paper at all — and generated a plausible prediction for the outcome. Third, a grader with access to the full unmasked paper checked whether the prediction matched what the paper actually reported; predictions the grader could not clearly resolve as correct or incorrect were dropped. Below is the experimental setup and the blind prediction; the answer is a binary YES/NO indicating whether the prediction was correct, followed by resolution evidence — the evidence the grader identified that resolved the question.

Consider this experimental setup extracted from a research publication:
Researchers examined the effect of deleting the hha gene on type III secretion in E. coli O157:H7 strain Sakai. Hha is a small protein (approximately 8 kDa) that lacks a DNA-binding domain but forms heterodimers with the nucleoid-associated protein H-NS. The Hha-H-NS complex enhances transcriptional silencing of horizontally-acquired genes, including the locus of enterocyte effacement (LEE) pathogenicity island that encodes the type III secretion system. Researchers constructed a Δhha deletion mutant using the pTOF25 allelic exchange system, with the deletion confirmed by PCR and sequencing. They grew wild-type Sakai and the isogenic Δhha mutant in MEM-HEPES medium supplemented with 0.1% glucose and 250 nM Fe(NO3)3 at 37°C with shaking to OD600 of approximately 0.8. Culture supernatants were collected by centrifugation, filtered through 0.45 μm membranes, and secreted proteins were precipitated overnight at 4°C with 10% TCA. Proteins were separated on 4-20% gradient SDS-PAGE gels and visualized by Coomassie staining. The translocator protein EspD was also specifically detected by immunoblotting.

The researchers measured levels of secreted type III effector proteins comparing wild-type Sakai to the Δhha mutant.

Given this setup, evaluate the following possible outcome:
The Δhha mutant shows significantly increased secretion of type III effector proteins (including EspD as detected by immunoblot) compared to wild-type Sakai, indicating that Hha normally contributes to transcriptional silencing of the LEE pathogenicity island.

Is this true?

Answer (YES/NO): YES